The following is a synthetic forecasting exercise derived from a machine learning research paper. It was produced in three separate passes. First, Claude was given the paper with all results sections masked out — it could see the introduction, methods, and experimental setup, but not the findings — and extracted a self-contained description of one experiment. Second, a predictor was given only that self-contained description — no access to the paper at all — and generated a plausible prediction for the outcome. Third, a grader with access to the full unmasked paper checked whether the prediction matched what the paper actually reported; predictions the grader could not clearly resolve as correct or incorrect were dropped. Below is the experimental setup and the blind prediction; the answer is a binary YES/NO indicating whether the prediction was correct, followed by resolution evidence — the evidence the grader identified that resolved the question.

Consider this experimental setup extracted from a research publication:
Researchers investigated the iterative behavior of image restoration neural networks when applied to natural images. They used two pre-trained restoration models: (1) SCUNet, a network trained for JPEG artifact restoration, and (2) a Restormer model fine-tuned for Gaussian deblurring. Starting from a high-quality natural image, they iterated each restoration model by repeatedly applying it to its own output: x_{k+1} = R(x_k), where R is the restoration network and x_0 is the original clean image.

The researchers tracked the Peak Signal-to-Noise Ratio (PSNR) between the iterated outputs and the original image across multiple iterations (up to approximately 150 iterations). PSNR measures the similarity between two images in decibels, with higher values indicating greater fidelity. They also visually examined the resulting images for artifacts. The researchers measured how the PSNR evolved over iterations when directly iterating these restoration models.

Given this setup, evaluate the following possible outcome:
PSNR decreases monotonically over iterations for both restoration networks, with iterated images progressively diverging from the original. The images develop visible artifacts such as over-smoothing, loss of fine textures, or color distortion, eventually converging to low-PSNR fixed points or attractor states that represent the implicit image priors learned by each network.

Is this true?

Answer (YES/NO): YES